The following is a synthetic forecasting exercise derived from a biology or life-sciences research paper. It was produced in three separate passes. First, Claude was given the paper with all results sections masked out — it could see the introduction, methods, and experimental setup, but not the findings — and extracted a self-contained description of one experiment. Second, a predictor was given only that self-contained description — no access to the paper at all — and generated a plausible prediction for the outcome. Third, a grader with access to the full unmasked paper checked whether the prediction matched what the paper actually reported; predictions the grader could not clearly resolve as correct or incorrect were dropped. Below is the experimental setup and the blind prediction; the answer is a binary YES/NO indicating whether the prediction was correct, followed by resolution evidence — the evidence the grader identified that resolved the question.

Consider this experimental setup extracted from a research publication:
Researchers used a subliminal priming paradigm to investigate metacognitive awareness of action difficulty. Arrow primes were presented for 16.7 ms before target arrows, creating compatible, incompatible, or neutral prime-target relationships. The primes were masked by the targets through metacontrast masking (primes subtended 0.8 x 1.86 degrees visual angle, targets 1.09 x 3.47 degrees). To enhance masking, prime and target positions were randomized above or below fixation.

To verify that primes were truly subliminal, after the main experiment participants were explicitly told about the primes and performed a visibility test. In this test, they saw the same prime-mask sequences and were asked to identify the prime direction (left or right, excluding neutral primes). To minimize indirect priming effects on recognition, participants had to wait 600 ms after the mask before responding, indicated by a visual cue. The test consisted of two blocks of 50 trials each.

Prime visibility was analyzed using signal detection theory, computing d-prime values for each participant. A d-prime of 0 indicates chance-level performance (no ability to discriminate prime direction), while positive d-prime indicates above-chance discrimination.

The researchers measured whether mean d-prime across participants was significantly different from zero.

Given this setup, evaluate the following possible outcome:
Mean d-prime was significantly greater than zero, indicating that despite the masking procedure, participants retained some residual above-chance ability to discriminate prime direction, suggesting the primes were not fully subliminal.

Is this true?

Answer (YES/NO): NO